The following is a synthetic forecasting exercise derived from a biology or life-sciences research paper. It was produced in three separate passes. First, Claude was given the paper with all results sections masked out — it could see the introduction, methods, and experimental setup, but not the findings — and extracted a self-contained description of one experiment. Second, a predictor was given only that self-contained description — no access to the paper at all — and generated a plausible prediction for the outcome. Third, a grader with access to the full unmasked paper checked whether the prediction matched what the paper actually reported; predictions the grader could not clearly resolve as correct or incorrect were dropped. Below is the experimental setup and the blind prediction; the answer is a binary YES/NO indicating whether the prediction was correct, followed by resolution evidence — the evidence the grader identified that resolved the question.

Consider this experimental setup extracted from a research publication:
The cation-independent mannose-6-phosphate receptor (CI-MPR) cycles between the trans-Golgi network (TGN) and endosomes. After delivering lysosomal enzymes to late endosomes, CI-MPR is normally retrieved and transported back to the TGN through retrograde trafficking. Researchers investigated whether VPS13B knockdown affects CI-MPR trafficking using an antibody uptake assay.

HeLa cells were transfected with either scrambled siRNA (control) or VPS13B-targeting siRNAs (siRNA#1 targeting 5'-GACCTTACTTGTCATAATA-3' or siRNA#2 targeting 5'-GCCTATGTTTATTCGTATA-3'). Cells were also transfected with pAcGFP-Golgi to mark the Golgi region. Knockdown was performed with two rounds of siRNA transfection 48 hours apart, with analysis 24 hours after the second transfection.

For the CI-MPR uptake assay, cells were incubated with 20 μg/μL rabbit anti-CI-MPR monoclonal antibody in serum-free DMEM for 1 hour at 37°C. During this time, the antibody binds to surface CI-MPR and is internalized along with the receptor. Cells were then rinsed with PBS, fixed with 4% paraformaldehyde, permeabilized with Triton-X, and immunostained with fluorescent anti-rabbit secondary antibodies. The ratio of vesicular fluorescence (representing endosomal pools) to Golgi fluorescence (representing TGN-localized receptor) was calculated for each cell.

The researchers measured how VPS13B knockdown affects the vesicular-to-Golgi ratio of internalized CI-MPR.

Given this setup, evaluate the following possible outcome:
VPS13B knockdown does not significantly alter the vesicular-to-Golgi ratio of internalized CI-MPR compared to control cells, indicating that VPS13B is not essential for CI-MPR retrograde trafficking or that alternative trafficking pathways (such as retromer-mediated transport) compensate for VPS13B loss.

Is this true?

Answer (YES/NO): NO